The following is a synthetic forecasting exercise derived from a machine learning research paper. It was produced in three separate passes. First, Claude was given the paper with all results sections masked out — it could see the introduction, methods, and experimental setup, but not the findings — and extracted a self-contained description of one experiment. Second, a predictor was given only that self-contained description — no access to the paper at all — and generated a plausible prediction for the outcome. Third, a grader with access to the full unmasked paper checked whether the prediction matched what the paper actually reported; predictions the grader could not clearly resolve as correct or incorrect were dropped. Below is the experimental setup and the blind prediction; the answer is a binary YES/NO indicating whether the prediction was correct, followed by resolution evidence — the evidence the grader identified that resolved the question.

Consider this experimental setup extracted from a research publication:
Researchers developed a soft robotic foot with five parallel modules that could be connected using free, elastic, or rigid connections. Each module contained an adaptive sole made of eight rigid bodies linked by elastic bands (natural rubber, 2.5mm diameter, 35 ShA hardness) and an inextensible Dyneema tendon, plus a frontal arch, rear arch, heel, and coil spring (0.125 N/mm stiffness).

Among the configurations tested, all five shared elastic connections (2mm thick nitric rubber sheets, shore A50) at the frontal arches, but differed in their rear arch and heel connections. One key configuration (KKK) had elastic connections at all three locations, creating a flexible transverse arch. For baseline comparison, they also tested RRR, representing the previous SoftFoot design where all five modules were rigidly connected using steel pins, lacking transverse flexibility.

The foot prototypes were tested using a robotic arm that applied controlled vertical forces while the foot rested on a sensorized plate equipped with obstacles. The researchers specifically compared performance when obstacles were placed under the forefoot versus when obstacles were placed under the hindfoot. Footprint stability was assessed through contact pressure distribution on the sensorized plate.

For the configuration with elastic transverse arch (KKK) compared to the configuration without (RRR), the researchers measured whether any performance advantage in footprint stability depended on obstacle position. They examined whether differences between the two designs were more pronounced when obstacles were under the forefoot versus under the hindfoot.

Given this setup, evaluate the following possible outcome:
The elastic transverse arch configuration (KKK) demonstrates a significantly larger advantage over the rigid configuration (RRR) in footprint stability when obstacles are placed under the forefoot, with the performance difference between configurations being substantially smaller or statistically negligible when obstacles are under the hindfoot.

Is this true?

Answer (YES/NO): YES